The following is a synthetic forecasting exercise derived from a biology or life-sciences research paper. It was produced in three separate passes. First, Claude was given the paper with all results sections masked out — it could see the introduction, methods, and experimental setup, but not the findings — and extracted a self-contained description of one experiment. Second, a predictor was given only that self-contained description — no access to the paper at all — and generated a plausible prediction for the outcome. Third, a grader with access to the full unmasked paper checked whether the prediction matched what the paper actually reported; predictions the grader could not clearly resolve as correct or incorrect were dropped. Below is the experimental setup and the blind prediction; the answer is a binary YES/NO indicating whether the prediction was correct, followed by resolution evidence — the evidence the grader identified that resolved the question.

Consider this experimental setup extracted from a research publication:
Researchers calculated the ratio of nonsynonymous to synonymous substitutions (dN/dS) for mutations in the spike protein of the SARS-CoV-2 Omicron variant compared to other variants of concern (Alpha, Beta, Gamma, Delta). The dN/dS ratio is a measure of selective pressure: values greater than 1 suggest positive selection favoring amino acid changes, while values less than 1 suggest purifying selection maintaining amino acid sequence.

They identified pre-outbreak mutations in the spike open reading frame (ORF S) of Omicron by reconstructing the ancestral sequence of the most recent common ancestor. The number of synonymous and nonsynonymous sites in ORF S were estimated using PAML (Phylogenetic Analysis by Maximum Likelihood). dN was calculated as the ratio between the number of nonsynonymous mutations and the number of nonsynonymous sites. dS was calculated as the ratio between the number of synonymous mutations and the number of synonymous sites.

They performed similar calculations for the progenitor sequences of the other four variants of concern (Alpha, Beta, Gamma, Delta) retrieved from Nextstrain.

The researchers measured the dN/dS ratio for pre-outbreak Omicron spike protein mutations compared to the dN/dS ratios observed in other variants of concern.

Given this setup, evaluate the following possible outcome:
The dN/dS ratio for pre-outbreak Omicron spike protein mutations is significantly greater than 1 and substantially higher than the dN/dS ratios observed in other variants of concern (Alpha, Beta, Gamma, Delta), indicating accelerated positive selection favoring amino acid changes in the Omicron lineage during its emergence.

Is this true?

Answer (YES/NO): YES